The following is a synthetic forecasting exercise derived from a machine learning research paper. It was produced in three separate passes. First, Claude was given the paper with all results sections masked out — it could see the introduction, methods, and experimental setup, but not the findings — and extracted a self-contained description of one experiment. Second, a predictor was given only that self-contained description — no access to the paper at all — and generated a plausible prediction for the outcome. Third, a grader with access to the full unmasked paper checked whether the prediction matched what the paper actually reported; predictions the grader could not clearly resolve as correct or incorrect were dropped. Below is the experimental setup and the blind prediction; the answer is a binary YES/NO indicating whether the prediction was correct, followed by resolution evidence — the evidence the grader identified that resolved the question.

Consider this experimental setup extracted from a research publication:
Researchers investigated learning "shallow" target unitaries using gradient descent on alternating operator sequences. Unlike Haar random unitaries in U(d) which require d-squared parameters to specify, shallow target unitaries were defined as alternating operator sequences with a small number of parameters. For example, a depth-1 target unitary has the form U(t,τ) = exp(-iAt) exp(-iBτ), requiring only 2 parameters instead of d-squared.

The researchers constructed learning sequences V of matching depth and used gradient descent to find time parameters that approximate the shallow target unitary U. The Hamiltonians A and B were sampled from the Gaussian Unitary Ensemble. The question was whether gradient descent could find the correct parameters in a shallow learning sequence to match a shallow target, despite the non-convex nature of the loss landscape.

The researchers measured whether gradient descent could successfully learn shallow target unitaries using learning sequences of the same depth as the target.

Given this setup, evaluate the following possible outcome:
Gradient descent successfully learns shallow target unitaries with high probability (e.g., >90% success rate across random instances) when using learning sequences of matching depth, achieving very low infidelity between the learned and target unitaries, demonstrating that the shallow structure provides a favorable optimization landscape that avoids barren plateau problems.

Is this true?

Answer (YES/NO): NO